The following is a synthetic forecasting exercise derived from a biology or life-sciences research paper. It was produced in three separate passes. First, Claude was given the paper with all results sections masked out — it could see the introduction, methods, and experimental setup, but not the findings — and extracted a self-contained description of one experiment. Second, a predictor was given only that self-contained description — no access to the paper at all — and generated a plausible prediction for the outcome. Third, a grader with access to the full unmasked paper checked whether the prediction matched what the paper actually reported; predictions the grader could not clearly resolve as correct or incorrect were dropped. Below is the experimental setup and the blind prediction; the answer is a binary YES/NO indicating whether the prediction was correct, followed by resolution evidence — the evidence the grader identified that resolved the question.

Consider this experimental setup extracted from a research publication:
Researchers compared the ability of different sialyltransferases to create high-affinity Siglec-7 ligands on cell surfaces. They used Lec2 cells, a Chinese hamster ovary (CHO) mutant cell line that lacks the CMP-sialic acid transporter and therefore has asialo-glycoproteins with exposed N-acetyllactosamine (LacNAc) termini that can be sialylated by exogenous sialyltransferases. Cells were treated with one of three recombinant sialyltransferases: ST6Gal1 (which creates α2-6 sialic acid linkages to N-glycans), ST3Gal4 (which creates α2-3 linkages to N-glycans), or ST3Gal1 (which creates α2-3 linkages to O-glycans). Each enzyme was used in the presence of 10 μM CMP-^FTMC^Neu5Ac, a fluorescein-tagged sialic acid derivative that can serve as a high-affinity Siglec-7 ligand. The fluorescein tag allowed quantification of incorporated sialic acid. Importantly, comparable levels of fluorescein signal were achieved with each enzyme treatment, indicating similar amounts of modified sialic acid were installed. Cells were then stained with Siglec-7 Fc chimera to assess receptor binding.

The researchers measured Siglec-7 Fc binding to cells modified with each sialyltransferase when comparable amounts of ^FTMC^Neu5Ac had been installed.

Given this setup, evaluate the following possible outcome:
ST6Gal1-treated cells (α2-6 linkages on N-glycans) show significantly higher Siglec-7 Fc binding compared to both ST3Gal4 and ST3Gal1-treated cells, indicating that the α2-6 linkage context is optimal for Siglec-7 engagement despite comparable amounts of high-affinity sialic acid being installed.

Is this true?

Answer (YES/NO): YES